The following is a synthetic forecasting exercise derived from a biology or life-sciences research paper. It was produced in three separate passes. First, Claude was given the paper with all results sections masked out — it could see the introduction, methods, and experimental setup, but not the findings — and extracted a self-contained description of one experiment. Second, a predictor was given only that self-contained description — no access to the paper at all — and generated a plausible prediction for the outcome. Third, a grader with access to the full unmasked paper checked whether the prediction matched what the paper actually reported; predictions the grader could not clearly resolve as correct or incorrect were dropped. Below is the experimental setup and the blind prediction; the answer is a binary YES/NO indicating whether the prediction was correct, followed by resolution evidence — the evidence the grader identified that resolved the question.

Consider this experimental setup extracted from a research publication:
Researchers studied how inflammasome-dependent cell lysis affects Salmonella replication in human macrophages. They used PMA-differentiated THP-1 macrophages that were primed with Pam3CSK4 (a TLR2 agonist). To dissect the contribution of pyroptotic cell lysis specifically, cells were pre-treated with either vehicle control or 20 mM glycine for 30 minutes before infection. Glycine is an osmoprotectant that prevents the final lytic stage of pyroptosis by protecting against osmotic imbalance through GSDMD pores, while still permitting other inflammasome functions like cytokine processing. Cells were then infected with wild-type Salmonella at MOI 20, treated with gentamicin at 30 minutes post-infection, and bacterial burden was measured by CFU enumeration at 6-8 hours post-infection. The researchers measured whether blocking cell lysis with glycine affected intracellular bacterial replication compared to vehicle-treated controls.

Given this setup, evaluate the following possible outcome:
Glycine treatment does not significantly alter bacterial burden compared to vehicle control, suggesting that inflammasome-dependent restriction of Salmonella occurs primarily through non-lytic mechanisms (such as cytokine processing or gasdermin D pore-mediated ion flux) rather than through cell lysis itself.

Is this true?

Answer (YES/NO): NO